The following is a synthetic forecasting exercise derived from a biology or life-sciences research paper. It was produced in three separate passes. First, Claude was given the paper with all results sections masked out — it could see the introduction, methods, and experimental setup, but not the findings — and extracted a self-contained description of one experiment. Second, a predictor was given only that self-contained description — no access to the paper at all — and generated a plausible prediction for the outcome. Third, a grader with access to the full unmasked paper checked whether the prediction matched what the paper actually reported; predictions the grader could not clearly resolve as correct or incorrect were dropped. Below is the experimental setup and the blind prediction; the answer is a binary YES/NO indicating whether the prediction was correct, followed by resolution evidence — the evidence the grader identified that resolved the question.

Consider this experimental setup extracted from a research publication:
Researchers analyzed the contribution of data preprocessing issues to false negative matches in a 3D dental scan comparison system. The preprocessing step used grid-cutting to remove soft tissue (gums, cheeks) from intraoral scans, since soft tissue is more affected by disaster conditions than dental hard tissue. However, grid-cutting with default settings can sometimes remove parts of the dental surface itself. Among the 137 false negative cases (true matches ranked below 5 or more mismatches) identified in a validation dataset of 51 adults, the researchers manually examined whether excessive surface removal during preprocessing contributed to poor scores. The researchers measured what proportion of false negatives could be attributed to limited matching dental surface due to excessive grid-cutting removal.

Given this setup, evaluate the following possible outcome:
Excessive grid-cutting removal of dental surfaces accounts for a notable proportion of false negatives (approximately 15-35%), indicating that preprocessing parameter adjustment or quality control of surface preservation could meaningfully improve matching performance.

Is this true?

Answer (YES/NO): NO